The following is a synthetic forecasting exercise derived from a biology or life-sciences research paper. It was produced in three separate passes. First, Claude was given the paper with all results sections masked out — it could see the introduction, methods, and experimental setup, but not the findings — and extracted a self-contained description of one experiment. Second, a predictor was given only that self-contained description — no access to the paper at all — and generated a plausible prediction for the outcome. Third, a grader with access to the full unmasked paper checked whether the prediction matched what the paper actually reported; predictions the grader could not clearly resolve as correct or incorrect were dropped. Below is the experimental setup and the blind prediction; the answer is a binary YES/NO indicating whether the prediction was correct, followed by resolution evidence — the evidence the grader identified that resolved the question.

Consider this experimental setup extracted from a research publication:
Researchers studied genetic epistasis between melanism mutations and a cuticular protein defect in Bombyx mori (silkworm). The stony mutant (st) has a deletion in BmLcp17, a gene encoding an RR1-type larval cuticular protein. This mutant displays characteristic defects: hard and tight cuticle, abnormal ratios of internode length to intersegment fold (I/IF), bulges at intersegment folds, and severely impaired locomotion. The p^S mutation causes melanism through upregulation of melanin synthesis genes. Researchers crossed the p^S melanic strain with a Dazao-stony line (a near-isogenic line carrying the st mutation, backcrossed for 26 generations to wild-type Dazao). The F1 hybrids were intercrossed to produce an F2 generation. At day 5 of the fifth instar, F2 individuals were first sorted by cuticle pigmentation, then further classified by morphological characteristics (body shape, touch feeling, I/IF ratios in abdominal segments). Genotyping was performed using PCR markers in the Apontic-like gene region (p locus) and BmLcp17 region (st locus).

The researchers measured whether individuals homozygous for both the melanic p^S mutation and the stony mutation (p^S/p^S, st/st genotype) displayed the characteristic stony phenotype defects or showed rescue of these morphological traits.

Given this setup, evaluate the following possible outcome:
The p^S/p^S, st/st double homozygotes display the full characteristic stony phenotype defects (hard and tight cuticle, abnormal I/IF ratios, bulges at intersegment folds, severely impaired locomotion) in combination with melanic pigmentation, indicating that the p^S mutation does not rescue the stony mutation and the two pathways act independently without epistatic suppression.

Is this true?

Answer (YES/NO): NO